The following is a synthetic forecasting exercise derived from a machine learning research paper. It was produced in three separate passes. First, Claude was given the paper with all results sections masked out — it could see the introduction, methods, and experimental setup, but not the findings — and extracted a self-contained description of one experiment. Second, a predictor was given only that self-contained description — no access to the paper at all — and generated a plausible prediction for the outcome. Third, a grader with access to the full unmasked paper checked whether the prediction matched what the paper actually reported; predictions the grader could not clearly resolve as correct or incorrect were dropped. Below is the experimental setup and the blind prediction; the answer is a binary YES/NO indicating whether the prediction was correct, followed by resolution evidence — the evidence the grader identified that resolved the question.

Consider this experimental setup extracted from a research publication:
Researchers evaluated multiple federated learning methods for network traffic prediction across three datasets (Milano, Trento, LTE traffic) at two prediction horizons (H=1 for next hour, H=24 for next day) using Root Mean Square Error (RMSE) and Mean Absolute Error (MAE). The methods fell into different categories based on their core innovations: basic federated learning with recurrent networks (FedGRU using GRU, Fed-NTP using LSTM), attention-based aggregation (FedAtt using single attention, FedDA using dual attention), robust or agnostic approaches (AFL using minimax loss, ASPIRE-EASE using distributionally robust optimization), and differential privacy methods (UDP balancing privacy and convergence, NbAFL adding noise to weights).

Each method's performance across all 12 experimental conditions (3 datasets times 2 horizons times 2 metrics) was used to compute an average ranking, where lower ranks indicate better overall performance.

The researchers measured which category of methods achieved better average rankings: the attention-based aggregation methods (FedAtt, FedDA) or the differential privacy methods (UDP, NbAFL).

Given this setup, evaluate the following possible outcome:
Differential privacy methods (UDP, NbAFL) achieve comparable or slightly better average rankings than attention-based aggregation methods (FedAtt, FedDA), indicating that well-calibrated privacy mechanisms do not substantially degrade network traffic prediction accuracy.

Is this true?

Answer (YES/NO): NO